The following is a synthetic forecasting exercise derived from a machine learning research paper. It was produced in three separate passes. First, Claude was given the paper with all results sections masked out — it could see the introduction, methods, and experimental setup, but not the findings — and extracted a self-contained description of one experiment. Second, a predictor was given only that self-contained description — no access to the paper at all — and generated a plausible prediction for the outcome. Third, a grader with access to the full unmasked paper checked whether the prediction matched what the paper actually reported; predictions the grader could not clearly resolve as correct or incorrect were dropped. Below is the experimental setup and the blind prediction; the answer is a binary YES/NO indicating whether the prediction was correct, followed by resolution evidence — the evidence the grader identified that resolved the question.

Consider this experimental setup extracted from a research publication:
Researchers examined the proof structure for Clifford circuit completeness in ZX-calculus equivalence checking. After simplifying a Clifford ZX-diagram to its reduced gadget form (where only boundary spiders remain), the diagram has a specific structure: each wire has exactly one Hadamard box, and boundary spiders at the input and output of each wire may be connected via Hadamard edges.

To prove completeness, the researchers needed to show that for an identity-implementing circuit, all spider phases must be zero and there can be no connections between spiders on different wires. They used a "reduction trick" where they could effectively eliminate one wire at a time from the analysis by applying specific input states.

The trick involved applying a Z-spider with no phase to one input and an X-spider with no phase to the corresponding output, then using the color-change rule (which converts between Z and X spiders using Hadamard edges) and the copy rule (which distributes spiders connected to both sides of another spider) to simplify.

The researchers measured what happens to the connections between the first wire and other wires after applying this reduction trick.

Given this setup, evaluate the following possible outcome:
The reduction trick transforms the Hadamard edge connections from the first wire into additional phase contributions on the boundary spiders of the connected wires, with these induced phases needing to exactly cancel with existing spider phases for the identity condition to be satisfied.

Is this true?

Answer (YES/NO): NO